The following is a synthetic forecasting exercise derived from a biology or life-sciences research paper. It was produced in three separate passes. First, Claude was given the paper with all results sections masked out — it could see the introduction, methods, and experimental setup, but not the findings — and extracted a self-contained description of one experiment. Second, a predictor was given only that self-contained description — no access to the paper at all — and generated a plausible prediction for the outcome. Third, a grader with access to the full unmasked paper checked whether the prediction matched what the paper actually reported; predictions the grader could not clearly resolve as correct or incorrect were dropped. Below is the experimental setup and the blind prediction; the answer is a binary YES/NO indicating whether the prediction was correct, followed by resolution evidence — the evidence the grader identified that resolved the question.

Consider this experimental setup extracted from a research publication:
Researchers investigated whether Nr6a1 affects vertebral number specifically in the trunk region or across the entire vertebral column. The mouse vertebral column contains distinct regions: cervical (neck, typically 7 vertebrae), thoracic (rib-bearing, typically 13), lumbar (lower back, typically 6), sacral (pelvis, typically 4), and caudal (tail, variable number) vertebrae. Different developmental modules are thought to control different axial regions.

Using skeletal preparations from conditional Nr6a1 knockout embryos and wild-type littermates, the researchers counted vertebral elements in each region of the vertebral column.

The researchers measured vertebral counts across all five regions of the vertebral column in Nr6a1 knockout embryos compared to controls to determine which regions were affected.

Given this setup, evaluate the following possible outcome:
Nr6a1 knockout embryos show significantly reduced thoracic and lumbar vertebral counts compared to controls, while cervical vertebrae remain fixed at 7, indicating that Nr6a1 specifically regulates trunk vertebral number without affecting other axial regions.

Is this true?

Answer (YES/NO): NO